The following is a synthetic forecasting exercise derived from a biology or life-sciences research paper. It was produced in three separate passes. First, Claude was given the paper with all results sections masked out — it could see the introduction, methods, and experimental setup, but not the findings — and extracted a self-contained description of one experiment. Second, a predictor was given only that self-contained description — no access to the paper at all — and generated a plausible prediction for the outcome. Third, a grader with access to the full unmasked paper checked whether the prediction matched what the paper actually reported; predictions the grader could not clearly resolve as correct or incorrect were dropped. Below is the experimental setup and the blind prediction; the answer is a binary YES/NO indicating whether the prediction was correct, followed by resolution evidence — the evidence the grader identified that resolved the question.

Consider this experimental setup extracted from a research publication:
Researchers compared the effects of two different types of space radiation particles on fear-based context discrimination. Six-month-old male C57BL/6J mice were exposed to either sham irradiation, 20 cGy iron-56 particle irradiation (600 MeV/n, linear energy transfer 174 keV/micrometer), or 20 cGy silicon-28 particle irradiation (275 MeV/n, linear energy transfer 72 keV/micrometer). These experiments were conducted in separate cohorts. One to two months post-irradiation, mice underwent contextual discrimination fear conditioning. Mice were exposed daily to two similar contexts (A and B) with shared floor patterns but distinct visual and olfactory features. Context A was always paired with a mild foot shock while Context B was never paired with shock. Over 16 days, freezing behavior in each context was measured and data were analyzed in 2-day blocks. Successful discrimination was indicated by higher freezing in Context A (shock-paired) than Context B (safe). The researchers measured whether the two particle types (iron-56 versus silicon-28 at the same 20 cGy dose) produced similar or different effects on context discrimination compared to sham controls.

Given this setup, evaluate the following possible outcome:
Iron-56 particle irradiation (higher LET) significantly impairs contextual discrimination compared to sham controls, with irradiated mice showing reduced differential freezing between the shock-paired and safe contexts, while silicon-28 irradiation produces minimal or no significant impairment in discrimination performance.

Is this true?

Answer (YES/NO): NO